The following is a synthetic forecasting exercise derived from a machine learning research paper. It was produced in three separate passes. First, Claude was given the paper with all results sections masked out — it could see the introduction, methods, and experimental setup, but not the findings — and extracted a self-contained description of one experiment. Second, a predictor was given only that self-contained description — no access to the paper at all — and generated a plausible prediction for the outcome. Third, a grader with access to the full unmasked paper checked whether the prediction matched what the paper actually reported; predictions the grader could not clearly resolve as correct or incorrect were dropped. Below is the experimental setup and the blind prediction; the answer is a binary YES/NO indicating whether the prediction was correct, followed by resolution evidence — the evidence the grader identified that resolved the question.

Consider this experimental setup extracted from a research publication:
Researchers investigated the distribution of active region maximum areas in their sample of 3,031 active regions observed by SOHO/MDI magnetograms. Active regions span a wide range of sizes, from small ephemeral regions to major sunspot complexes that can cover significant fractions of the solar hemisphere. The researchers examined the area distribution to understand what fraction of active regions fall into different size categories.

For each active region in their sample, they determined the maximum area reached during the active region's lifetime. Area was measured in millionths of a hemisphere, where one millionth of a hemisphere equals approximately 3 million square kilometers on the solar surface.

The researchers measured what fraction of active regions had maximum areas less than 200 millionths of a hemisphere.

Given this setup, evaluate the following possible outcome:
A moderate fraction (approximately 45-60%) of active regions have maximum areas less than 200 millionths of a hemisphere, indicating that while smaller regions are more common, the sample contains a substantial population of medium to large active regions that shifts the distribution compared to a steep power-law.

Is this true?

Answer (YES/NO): NO